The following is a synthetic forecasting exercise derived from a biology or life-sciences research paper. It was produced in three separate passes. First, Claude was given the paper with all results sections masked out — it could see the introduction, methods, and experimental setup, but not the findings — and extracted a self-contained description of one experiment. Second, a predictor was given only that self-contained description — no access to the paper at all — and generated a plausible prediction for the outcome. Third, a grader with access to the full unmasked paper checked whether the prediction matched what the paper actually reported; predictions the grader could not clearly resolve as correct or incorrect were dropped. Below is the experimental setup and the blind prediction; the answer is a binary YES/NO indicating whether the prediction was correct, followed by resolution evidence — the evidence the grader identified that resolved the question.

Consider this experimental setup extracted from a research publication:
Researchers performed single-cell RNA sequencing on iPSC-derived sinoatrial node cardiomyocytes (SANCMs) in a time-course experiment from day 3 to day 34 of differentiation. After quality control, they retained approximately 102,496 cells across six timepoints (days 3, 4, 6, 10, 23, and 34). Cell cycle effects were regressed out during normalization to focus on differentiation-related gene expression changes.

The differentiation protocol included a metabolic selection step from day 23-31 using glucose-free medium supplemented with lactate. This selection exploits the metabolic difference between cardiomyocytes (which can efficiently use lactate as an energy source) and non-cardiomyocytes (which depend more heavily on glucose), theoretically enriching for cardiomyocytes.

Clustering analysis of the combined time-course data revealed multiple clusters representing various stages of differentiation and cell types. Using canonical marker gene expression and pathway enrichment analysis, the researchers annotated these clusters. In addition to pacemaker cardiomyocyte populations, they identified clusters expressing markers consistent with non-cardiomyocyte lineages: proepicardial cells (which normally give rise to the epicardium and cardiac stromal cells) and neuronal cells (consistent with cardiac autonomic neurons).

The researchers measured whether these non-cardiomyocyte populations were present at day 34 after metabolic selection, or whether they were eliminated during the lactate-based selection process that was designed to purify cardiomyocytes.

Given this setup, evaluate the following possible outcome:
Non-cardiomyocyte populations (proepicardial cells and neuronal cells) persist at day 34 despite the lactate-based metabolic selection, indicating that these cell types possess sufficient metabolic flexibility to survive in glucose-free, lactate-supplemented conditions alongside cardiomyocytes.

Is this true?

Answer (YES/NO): YES